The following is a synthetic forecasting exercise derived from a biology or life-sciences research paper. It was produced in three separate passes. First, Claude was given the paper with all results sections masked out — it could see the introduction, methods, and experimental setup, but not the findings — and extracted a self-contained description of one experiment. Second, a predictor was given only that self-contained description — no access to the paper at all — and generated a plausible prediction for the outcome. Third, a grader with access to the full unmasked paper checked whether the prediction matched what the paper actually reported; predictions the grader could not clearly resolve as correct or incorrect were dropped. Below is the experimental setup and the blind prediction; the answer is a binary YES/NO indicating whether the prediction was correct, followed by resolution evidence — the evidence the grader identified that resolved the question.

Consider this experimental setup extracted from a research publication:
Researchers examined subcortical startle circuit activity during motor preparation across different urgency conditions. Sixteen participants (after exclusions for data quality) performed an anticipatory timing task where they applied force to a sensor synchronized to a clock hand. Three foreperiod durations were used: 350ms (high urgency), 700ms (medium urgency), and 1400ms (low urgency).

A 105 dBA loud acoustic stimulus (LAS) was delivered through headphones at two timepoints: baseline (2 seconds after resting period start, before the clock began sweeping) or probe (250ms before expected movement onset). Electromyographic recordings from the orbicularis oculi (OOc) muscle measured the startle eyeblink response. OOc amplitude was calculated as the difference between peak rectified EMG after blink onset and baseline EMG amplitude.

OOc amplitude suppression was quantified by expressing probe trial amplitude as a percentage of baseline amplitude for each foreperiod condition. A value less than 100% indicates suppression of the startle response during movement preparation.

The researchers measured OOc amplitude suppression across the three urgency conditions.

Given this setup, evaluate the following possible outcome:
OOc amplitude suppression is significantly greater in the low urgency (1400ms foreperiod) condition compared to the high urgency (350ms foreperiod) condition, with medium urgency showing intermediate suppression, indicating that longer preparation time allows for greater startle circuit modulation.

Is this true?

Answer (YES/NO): YES